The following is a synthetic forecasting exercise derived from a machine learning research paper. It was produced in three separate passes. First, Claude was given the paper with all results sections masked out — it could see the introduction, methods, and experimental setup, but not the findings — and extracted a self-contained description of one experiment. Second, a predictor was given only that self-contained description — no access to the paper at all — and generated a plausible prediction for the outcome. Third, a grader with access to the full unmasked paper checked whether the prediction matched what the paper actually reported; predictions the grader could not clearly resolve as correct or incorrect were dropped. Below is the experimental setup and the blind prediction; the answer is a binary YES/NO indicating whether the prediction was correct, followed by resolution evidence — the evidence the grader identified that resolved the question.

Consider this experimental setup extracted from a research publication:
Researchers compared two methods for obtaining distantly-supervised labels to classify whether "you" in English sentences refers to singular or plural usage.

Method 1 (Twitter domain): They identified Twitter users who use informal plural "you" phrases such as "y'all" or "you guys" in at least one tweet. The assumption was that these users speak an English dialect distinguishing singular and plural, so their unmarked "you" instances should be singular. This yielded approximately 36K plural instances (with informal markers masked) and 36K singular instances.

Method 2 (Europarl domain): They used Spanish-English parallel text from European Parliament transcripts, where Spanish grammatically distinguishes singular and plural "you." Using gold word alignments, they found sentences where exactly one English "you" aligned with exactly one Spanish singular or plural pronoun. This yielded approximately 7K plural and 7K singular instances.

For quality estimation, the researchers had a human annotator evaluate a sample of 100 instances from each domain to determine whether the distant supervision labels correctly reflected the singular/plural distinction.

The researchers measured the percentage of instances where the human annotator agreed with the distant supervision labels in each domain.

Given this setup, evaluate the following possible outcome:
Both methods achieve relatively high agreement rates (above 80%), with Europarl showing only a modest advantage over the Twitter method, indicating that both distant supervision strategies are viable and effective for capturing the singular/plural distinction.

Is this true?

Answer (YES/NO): NO